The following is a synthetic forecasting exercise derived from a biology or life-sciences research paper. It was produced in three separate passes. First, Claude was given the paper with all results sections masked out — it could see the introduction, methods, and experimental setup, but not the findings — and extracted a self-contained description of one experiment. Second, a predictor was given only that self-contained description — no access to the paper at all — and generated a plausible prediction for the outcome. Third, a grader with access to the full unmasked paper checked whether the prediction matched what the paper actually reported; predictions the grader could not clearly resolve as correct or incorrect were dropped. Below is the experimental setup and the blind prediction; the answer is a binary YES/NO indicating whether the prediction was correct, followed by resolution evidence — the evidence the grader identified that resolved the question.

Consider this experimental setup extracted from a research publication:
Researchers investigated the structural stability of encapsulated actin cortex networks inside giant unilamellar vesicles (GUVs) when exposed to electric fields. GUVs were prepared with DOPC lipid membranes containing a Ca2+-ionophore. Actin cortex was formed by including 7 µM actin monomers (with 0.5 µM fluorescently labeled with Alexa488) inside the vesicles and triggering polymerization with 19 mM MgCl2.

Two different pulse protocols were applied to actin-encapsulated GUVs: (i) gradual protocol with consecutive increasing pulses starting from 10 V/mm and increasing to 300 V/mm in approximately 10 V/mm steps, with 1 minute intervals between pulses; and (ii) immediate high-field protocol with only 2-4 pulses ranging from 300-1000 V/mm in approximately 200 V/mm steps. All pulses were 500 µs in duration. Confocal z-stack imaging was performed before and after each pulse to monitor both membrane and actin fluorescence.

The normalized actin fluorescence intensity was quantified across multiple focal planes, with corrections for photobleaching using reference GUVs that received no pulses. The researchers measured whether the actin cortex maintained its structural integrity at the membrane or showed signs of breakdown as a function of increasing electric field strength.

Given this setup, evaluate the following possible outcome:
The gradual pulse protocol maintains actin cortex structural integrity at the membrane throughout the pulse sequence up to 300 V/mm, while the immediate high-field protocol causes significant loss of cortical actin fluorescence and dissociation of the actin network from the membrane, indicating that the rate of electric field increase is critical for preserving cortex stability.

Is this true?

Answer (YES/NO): NO